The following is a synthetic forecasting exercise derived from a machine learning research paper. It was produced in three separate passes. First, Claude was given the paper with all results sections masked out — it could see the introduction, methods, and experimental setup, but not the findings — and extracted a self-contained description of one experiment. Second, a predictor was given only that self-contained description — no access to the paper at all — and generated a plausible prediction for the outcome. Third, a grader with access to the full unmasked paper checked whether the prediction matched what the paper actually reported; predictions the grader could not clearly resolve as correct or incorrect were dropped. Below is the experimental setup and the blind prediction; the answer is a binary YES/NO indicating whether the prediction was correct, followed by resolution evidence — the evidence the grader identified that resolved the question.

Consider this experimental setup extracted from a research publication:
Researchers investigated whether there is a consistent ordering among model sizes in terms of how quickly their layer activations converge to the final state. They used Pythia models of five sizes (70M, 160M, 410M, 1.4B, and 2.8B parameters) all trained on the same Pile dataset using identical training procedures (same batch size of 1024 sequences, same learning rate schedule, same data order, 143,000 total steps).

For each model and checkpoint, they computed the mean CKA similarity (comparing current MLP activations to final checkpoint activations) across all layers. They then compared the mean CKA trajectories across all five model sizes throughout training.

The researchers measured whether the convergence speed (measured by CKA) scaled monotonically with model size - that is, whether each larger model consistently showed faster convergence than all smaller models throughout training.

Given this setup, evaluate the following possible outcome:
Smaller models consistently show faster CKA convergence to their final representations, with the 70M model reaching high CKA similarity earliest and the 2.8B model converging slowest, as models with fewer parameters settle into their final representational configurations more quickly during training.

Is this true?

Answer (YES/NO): NO